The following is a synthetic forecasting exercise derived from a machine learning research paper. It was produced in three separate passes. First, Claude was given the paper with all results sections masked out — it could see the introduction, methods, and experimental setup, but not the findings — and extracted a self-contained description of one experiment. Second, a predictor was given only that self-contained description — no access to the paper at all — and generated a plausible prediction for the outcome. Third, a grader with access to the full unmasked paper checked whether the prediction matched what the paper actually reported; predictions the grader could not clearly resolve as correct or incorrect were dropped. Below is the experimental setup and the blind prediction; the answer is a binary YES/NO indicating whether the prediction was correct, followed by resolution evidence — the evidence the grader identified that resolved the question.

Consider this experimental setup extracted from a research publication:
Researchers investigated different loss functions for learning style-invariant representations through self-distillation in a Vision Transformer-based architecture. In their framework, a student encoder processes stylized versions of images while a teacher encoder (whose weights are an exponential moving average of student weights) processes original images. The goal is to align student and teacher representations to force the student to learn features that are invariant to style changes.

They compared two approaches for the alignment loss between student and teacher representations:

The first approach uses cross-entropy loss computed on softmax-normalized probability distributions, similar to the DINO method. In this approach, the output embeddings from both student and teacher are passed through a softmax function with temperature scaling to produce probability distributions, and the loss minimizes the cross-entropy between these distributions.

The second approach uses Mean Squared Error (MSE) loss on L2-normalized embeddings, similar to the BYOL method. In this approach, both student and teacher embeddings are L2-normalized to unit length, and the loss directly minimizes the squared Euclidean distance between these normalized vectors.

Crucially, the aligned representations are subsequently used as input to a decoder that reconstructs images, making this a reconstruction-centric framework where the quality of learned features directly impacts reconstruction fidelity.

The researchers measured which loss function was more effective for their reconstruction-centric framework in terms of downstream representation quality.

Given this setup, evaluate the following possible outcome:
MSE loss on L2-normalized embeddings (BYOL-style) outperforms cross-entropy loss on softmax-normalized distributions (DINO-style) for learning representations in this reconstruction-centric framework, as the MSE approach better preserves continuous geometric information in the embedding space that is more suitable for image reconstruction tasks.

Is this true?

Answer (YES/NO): YES